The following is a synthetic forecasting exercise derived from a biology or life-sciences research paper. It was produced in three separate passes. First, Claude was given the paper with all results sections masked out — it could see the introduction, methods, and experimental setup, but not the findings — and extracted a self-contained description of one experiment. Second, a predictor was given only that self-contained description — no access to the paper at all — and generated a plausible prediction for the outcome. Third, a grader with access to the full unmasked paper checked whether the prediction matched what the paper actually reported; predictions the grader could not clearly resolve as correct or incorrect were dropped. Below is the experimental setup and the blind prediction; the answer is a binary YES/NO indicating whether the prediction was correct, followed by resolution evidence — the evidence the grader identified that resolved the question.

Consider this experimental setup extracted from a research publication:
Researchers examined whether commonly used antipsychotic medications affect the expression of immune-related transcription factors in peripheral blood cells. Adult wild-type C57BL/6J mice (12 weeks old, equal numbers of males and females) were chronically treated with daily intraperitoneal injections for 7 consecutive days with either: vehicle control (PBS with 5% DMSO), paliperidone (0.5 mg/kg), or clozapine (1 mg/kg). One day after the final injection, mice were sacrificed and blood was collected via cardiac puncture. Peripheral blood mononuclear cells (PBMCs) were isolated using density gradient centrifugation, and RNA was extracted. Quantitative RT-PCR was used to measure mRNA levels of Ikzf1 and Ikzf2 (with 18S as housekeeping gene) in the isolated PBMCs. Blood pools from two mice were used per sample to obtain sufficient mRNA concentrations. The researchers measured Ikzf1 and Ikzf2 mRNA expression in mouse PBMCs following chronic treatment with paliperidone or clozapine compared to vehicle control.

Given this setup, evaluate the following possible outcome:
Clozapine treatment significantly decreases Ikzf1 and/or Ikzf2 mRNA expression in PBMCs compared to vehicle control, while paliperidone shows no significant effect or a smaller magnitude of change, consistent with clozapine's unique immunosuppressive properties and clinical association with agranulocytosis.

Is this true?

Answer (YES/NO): NO